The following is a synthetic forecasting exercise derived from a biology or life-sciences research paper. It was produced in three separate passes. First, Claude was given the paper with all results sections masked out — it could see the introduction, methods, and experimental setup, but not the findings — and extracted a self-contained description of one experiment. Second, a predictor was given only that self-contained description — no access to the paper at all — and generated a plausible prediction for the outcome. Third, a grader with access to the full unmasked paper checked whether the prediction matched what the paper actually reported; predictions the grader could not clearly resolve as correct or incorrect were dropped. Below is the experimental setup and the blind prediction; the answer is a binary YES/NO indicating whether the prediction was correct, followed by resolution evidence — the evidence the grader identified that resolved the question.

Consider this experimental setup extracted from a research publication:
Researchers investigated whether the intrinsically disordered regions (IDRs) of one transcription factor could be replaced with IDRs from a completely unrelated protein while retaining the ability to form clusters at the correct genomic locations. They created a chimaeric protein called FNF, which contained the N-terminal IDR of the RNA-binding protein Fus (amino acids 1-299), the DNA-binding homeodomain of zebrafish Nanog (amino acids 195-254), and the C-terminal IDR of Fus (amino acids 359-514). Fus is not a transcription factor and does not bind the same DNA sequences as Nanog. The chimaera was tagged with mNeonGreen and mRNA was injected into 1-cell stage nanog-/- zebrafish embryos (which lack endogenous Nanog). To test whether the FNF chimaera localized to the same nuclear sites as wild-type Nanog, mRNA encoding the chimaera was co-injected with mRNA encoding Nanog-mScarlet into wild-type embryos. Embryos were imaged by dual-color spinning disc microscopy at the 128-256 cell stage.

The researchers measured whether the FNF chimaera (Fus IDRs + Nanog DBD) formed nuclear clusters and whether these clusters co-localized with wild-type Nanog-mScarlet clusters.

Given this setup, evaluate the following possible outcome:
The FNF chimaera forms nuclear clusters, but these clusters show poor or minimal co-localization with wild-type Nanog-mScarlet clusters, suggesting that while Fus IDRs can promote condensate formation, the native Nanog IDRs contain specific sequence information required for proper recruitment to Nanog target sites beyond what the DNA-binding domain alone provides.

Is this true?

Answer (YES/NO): NO